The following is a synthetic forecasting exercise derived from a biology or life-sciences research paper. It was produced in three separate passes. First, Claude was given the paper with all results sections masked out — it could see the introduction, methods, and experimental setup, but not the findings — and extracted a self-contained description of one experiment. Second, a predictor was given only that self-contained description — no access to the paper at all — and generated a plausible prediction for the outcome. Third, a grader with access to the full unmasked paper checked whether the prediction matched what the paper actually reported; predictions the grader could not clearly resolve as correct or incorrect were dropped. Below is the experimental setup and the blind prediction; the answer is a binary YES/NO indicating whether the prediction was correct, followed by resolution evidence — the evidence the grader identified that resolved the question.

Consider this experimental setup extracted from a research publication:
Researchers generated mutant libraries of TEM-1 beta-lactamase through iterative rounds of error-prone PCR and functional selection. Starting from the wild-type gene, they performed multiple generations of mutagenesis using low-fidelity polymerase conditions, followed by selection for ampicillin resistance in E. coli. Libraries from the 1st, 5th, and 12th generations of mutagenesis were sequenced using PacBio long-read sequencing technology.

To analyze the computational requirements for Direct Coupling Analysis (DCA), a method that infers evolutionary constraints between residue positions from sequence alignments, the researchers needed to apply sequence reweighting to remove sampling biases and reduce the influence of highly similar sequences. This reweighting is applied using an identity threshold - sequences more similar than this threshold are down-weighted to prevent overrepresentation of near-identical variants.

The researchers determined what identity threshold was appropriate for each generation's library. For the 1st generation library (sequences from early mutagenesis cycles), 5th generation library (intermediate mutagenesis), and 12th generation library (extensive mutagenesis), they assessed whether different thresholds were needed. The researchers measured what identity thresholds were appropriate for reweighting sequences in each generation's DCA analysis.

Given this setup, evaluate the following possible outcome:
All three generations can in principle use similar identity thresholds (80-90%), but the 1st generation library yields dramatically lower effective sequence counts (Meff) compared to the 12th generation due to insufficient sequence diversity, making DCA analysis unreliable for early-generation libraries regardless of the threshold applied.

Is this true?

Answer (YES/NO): NO